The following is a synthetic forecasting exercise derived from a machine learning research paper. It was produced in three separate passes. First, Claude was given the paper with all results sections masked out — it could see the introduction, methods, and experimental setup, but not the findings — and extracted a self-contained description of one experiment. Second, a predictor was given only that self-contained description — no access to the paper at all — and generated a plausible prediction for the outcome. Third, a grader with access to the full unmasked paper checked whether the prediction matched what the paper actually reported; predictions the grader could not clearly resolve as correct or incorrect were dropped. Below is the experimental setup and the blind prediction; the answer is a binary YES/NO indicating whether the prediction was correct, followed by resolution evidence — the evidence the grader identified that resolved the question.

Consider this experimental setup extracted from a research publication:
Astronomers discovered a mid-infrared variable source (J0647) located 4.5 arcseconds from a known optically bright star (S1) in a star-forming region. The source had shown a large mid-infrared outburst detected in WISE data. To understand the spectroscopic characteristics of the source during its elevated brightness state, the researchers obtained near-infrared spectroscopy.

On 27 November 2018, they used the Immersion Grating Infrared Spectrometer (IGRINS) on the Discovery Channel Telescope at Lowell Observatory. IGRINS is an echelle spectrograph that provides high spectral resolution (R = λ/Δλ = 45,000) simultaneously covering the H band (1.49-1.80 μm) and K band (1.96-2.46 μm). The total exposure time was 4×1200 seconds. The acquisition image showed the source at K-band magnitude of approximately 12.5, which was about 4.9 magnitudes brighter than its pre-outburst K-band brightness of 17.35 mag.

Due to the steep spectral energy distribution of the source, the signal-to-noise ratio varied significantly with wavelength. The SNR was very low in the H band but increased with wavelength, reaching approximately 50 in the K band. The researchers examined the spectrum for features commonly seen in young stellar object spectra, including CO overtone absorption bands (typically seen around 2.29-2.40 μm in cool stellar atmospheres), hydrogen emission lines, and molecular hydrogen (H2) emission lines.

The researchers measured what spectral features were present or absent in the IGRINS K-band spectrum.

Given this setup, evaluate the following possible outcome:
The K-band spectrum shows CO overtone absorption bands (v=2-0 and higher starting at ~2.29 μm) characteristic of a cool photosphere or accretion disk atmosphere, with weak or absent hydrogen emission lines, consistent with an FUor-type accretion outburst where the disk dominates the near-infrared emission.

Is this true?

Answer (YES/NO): NO